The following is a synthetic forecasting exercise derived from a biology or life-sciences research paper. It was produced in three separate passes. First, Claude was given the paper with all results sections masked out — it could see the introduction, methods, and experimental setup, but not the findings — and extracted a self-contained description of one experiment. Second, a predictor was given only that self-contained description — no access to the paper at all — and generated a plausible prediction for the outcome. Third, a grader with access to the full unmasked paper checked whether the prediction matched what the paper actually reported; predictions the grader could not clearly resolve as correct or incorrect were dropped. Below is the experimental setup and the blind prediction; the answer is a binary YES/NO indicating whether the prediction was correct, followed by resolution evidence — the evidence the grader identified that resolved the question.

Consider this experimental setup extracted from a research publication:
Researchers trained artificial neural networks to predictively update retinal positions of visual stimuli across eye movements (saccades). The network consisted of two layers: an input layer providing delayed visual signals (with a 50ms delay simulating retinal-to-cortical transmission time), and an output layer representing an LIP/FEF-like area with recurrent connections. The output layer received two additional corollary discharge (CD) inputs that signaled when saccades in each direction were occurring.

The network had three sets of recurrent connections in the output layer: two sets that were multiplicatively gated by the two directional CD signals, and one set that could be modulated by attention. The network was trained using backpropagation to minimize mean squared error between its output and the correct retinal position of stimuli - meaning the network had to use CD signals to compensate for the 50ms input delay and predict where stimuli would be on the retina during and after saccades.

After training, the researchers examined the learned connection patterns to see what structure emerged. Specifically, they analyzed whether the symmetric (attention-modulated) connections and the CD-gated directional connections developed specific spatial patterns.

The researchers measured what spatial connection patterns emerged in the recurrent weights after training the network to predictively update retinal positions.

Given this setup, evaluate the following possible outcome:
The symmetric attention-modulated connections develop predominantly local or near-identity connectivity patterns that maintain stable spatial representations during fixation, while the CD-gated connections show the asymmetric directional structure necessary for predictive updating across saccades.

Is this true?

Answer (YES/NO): NO